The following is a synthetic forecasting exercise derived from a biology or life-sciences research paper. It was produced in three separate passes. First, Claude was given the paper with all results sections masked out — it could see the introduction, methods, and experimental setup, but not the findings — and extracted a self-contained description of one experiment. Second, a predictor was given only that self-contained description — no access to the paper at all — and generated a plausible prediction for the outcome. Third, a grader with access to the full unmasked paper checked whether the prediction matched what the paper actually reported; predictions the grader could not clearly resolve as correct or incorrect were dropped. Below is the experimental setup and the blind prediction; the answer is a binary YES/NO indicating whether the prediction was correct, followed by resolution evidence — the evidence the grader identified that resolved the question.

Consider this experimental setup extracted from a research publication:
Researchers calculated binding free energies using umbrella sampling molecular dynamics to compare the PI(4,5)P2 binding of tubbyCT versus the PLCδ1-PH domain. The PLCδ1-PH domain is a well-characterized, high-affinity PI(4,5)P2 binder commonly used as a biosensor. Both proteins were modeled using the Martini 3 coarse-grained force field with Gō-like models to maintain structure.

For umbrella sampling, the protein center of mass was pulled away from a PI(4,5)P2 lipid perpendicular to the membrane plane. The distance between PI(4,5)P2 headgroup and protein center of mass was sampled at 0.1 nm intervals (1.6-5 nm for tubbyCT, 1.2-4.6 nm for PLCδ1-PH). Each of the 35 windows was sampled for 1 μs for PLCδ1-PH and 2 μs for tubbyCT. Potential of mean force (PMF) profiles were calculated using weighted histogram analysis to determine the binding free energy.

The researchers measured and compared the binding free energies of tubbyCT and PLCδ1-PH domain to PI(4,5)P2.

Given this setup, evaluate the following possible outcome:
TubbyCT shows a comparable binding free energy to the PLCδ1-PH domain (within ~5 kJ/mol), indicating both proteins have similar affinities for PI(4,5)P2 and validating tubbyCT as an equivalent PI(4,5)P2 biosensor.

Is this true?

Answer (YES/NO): NO